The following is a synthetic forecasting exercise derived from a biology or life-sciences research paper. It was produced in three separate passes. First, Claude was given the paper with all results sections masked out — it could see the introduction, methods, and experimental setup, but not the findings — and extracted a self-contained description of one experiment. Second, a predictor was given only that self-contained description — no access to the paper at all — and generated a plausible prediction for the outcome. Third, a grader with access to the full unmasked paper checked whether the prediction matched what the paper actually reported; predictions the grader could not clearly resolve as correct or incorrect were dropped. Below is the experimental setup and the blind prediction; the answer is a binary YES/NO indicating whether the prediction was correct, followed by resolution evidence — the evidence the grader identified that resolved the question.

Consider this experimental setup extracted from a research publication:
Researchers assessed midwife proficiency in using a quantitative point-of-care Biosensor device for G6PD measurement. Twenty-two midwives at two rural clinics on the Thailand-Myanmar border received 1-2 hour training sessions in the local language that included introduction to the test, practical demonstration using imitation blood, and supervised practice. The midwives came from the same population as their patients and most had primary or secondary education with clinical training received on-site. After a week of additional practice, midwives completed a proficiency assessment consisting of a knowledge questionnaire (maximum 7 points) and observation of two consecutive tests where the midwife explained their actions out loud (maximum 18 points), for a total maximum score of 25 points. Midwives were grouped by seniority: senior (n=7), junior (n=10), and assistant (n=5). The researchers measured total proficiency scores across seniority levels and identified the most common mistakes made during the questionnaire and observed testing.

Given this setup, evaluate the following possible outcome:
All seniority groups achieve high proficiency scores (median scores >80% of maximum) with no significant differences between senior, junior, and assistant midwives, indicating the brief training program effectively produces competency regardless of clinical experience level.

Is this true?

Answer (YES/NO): YES